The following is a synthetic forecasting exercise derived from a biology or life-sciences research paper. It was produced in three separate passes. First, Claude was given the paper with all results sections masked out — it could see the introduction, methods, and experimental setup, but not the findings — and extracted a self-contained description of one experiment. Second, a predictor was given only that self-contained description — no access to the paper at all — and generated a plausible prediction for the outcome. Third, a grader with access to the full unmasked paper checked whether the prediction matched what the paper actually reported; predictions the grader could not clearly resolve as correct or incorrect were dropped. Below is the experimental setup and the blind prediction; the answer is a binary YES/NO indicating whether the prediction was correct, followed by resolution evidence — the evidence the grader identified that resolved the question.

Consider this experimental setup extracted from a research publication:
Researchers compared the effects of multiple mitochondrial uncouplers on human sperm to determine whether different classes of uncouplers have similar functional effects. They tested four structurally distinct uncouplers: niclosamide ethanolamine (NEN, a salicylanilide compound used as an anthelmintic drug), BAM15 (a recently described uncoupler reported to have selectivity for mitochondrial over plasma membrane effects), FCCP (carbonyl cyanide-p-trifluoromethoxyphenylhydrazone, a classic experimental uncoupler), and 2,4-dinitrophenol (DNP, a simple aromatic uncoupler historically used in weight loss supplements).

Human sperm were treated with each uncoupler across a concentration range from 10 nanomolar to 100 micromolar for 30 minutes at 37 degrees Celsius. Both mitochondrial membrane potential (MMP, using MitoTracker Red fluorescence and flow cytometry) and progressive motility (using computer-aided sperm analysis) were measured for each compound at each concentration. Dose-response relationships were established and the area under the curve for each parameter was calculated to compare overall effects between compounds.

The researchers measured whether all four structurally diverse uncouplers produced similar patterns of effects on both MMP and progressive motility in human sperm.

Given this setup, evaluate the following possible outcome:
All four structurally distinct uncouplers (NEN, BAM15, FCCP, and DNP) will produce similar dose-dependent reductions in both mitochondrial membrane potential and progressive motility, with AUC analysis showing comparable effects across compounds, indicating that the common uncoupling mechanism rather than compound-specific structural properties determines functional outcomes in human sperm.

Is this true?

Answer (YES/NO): NO